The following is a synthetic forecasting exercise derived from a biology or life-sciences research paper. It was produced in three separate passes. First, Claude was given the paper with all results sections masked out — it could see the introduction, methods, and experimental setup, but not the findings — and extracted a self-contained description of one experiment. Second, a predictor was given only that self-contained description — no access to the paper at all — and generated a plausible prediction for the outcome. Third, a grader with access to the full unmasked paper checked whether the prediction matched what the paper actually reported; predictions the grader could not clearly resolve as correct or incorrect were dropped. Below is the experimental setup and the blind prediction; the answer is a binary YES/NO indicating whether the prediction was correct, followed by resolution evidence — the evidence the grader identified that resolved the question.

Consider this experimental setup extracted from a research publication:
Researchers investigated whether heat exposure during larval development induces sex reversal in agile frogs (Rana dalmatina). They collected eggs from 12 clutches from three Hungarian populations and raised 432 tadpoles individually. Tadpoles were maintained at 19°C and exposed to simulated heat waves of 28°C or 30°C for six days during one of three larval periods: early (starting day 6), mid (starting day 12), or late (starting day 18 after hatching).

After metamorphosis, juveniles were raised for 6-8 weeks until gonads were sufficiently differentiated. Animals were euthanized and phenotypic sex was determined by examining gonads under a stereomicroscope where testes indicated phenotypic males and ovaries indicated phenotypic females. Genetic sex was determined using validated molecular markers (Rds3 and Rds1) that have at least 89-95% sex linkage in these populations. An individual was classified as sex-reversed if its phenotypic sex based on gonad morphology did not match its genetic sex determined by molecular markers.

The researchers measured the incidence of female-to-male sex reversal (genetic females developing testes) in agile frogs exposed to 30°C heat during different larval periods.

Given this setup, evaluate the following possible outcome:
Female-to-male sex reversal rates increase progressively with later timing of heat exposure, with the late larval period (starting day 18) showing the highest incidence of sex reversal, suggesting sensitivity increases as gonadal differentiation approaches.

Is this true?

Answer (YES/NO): NO